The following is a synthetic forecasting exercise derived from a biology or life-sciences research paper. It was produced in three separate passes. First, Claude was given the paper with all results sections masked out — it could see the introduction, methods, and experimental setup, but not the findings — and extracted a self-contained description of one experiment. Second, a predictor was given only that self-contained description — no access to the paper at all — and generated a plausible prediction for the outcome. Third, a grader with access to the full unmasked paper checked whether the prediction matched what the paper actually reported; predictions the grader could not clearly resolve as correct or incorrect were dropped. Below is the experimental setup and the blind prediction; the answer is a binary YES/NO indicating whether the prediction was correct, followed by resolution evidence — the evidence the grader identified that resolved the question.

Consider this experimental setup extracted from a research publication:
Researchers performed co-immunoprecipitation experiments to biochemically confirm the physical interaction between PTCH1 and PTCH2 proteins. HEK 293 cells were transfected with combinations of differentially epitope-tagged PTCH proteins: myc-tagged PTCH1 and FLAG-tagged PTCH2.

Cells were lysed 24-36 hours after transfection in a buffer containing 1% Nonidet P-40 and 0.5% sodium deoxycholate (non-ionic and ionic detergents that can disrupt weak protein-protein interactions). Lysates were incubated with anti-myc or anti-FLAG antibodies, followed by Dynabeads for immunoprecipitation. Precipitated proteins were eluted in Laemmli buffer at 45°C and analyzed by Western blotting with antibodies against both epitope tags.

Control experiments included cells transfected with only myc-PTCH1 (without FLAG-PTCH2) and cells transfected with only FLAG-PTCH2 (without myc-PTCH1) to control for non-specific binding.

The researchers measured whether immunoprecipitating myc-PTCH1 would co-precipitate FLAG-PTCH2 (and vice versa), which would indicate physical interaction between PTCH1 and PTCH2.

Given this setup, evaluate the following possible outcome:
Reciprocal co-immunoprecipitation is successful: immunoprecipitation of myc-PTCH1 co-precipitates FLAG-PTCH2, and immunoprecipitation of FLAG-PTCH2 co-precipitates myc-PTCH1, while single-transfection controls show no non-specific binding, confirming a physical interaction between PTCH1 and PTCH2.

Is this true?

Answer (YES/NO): YES